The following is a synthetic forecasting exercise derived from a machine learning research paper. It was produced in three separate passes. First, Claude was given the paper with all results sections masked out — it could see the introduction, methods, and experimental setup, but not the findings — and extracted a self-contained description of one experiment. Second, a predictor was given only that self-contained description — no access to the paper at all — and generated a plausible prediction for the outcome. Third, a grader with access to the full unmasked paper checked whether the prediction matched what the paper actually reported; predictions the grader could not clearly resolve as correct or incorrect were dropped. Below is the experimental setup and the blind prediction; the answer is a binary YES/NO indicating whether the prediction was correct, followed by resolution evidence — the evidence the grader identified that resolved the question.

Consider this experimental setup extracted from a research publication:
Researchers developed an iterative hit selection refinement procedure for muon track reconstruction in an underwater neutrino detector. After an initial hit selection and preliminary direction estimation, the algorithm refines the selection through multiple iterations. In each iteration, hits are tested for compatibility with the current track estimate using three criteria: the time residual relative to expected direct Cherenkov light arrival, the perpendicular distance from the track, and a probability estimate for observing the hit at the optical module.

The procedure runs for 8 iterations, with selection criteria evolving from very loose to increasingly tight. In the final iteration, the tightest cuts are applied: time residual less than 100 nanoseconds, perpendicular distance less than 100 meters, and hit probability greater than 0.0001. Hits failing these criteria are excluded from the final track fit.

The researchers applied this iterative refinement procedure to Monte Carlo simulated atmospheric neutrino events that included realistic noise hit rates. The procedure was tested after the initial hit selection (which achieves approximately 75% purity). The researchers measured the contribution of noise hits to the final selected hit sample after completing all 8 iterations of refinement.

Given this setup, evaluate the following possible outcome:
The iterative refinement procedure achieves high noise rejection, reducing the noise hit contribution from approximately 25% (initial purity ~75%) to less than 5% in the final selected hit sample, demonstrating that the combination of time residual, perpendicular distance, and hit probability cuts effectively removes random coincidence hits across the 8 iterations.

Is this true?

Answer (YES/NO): YES